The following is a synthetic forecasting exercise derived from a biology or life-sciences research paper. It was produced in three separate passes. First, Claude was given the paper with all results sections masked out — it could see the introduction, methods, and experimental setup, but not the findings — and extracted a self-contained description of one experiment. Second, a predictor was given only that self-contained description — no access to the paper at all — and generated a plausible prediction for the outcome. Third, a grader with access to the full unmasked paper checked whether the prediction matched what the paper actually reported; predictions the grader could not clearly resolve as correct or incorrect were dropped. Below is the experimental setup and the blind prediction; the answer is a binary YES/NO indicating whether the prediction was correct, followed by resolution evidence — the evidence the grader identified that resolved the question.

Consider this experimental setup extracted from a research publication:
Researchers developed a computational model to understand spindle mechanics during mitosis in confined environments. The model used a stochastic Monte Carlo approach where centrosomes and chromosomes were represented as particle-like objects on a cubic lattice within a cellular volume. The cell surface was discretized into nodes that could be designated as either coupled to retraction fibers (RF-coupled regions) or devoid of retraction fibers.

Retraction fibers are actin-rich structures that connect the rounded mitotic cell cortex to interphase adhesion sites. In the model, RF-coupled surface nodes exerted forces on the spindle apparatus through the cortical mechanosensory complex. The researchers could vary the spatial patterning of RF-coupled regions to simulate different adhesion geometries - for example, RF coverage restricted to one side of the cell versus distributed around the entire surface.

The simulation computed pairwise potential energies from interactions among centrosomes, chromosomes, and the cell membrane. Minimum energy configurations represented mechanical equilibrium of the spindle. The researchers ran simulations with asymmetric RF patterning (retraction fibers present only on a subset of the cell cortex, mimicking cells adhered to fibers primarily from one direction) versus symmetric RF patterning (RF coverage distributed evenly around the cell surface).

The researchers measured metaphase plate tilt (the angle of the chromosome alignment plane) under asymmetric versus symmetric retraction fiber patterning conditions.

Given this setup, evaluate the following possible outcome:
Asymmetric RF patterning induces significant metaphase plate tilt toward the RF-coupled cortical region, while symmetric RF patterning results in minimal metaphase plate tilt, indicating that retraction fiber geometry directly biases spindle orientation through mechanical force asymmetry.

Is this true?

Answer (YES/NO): NO